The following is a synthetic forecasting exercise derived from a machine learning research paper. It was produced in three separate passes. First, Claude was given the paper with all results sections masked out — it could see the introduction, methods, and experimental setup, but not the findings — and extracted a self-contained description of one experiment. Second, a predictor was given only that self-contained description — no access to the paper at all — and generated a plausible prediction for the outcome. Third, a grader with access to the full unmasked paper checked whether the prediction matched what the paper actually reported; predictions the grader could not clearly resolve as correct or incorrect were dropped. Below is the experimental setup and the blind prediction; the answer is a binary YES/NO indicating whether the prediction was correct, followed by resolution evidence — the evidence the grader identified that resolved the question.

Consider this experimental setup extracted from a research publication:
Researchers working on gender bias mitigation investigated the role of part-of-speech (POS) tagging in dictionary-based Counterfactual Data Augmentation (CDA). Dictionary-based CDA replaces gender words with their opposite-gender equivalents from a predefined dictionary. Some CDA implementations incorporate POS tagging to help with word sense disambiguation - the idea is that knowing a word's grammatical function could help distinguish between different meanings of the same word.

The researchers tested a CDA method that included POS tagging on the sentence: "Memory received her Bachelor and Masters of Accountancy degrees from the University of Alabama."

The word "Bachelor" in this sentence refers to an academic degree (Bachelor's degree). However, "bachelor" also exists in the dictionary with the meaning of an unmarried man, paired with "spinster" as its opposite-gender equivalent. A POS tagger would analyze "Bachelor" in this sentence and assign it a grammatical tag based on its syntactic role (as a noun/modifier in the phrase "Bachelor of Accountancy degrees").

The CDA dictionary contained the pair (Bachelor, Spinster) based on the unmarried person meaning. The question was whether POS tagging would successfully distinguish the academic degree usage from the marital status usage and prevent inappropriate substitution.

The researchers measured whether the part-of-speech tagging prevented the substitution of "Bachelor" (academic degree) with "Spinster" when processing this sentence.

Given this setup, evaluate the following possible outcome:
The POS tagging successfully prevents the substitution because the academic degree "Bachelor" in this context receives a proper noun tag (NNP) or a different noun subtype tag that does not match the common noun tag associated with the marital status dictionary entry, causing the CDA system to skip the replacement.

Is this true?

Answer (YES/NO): NO